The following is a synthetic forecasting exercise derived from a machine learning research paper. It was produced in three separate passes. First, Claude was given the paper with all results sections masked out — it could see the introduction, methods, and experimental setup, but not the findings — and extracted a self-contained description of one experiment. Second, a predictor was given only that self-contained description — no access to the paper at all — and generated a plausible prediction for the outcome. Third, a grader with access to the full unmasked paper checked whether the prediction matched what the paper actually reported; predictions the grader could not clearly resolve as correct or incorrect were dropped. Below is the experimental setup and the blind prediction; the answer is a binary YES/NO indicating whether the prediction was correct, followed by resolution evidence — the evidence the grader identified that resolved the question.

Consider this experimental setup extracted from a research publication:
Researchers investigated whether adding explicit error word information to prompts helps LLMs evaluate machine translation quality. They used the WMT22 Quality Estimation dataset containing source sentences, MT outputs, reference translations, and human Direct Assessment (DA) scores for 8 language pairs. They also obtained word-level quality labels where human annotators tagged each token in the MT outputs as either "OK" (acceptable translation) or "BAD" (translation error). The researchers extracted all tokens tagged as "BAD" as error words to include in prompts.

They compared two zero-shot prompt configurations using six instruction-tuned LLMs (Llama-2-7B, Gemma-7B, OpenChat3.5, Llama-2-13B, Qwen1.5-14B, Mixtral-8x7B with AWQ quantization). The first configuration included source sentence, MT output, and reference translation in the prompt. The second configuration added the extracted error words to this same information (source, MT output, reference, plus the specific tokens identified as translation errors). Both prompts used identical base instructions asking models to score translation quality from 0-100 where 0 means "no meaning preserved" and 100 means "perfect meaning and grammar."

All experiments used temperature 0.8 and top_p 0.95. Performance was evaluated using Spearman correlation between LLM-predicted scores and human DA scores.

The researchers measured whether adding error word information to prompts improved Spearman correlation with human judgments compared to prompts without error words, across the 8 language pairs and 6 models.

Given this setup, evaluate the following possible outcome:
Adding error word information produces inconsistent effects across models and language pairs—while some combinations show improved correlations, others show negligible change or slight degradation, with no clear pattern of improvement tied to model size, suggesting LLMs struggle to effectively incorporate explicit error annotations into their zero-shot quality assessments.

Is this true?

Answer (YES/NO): YES